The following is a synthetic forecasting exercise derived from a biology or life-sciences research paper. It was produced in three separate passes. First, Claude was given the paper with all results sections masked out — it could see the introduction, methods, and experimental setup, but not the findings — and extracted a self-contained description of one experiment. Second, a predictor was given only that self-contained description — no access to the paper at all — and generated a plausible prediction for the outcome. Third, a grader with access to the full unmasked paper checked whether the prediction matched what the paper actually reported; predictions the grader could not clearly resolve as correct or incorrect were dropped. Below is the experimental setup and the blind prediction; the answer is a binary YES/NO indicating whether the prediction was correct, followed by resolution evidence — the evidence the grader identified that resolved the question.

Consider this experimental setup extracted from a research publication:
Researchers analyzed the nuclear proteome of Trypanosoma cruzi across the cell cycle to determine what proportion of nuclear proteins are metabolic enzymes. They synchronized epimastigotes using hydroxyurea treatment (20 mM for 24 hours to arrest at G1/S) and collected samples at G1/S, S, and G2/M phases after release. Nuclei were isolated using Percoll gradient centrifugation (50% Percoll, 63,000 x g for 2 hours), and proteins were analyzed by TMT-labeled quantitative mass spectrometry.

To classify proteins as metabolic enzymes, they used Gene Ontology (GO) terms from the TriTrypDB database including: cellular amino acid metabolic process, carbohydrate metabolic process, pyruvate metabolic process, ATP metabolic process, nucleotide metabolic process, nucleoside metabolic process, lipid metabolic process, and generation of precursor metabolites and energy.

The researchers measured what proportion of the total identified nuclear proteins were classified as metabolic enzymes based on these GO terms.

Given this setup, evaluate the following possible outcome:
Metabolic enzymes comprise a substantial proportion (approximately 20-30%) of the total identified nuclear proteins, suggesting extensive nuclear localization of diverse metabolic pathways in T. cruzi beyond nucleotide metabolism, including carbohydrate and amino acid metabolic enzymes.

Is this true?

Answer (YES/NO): NO